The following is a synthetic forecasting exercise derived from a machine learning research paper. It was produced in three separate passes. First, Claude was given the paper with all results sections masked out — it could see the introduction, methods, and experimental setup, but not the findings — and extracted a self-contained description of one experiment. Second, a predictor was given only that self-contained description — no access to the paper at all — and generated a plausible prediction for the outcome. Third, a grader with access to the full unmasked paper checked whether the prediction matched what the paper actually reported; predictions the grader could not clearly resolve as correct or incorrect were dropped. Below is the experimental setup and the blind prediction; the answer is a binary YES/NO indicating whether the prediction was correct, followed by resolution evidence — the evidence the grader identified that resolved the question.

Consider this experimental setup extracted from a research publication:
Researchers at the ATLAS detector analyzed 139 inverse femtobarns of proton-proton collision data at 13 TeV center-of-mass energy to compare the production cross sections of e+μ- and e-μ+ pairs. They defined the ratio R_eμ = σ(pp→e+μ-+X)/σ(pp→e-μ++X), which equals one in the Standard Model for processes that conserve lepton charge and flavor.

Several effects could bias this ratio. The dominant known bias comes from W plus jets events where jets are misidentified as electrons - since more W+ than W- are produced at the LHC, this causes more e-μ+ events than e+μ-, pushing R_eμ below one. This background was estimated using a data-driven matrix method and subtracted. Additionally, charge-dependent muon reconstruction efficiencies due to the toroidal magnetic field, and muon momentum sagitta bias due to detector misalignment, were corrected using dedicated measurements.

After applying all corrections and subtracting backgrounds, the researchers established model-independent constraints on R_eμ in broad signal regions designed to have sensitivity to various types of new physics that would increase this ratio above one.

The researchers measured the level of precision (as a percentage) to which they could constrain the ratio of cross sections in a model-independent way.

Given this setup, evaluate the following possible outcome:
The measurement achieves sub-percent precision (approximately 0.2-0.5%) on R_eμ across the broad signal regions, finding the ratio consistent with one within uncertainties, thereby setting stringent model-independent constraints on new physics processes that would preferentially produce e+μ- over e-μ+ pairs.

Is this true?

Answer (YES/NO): NO